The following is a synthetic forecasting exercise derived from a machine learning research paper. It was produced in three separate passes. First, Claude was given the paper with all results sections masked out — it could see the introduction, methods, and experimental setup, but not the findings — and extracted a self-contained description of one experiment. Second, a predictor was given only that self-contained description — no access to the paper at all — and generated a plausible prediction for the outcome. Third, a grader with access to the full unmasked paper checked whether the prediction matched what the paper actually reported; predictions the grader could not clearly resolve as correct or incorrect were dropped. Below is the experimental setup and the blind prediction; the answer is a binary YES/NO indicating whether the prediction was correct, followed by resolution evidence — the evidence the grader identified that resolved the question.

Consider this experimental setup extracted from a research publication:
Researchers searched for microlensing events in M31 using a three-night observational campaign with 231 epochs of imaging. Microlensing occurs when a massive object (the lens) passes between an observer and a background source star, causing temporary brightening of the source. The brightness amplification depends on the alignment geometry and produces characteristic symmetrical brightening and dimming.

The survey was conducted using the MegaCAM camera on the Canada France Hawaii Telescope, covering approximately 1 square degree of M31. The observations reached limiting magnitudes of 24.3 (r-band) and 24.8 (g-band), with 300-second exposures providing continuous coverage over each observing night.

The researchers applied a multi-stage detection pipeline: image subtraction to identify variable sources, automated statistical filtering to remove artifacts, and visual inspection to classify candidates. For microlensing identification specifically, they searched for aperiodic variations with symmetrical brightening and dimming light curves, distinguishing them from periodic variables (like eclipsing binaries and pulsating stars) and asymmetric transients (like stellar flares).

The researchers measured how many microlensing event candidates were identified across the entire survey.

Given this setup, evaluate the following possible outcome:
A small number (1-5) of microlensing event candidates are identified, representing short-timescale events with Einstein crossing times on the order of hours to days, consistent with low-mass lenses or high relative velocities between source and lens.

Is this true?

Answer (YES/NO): YES